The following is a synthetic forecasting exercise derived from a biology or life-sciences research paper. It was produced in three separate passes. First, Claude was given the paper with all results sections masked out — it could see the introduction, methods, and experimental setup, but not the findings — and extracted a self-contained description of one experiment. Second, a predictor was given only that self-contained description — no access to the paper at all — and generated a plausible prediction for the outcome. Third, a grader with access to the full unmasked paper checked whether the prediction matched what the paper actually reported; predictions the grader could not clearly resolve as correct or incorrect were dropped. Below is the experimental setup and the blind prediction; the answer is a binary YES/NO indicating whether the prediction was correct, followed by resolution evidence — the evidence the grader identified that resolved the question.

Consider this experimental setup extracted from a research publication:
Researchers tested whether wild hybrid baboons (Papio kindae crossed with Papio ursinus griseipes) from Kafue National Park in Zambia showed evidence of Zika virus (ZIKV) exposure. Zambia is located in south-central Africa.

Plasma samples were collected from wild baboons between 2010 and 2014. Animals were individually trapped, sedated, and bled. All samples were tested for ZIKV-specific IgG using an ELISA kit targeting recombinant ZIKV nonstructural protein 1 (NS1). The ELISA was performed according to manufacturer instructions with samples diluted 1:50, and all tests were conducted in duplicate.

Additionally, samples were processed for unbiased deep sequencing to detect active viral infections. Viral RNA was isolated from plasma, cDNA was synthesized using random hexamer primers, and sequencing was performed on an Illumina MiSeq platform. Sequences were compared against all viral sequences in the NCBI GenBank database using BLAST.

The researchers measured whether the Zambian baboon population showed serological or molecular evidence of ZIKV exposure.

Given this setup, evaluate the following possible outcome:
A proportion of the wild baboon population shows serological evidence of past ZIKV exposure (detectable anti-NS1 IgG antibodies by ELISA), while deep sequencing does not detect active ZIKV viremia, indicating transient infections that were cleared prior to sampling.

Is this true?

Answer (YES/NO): NO